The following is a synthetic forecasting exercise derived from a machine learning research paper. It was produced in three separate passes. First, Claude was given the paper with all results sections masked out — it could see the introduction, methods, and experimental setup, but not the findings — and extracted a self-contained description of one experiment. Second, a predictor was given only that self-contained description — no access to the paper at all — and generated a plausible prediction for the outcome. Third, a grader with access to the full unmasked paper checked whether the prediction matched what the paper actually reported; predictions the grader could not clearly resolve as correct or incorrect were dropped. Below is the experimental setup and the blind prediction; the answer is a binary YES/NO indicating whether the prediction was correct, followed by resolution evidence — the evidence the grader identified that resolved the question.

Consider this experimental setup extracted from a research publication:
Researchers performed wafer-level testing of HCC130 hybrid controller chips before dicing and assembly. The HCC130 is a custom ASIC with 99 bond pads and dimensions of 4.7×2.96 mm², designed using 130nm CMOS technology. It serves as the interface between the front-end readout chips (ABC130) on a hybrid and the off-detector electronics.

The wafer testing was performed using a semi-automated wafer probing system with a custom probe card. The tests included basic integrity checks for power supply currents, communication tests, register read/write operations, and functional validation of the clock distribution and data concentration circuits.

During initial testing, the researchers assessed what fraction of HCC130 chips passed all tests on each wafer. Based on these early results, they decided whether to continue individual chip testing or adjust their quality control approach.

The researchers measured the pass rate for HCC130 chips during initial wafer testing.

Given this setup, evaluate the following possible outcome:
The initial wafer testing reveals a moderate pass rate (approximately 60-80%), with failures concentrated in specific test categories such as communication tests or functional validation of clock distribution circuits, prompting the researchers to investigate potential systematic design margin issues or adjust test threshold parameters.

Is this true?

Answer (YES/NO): NO